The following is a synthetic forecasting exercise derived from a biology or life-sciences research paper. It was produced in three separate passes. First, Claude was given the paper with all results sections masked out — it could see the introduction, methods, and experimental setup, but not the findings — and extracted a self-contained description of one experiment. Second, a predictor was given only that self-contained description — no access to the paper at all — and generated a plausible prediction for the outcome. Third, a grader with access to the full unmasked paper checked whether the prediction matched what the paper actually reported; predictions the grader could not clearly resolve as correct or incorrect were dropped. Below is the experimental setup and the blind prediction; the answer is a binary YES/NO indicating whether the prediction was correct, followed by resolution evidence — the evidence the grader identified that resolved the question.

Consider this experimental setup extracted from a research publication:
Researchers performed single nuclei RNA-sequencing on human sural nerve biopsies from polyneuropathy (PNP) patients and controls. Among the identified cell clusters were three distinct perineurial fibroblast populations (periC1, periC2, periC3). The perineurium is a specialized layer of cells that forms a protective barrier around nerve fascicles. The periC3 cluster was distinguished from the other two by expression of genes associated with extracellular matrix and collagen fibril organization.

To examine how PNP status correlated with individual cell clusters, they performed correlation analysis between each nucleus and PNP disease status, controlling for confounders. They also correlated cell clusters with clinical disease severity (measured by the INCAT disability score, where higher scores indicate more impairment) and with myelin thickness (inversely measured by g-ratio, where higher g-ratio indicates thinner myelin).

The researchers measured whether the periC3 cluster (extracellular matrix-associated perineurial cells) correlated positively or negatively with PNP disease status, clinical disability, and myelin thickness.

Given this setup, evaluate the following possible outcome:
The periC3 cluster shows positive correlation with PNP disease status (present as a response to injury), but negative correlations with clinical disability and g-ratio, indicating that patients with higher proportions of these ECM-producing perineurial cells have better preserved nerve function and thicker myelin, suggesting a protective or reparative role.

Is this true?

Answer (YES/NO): NO